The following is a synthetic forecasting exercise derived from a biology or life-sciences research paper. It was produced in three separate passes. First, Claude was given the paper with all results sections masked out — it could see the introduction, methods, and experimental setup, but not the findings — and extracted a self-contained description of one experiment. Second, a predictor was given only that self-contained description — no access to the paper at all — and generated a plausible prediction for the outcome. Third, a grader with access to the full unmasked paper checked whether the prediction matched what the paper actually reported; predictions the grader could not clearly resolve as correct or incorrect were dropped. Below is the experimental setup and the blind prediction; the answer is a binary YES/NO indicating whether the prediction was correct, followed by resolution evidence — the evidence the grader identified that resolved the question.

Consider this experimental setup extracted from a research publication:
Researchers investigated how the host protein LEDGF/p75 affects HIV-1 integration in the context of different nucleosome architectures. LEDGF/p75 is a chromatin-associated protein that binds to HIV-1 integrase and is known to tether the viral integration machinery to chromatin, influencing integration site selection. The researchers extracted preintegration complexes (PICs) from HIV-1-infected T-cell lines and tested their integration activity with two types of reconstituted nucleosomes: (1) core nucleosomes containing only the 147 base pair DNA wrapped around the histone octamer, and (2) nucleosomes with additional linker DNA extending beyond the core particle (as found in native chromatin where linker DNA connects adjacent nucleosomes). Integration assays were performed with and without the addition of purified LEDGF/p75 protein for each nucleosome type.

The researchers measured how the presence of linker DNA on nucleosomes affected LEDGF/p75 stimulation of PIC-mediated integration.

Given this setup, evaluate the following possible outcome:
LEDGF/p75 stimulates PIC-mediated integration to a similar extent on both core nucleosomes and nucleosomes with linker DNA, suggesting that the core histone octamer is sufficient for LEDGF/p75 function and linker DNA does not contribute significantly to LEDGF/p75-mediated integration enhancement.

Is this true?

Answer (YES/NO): NO